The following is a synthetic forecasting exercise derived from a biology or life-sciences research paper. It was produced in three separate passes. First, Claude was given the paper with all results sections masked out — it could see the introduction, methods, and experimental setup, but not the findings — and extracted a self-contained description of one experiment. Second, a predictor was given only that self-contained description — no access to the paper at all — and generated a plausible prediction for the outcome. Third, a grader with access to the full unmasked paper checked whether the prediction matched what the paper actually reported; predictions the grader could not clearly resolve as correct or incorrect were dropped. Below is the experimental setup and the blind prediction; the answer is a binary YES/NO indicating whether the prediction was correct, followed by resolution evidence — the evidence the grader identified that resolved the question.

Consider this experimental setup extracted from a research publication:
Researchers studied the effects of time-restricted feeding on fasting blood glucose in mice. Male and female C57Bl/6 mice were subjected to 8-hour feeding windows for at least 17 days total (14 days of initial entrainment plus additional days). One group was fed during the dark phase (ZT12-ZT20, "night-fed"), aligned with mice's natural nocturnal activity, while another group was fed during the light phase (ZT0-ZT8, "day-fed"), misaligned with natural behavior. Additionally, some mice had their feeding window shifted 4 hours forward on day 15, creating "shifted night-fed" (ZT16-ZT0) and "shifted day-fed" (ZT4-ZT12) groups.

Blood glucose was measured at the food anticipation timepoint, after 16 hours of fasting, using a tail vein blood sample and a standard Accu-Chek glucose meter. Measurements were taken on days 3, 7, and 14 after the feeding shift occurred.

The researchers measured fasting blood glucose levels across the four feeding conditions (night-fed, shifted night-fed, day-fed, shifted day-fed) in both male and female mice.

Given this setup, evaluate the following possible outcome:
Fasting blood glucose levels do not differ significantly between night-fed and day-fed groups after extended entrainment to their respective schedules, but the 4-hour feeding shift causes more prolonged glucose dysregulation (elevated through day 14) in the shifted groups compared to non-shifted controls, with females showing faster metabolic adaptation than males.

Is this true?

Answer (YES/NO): NO